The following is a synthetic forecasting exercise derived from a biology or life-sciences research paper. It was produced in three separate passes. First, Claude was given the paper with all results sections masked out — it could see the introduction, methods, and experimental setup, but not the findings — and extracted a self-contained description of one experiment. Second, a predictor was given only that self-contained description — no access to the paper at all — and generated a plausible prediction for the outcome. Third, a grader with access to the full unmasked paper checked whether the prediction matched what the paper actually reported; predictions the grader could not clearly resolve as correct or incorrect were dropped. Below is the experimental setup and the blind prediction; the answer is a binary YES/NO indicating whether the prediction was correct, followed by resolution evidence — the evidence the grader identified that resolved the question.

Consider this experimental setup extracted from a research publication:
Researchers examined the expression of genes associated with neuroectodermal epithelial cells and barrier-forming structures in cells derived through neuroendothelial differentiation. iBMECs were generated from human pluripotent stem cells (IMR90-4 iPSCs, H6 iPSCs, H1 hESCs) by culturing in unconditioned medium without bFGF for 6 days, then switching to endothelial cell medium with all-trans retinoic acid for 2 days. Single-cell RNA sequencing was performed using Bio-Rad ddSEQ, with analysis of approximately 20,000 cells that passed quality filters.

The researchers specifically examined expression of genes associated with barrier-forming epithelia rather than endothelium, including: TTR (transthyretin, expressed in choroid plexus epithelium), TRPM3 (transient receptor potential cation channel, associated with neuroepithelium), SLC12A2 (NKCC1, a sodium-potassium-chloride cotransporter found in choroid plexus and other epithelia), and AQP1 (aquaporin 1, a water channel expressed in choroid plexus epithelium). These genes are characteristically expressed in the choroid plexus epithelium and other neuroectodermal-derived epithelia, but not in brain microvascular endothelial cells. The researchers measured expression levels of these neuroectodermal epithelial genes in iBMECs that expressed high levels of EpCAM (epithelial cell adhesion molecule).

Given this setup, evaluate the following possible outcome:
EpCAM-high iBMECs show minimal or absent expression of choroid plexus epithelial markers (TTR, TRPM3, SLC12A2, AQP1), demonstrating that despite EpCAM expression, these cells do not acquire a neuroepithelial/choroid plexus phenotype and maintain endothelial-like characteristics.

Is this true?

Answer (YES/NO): NO